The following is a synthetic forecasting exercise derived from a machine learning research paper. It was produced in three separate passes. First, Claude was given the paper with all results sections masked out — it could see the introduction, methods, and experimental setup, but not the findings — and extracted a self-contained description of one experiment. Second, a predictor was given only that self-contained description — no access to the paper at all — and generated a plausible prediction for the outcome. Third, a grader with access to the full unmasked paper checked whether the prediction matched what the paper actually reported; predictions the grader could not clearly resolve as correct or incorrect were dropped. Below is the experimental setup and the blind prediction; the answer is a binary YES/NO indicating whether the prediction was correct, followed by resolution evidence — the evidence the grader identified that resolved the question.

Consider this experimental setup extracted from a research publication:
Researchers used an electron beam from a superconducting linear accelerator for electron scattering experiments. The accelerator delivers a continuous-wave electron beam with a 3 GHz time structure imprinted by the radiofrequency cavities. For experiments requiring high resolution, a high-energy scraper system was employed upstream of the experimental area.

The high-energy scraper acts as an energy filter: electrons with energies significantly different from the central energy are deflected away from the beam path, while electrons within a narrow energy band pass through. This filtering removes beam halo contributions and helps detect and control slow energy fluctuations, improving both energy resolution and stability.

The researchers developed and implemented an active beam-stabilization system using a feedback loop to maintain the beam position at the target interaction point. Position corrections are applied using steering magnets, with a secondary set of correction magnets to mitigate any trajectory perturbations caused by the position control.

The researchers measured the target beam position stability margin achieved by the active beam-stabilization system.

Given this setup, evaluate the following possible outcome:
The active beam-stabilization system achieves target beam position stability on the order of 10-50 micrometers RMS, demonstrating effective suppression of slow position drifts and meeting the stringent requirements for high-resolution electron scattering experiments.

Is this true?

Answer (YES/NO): NO